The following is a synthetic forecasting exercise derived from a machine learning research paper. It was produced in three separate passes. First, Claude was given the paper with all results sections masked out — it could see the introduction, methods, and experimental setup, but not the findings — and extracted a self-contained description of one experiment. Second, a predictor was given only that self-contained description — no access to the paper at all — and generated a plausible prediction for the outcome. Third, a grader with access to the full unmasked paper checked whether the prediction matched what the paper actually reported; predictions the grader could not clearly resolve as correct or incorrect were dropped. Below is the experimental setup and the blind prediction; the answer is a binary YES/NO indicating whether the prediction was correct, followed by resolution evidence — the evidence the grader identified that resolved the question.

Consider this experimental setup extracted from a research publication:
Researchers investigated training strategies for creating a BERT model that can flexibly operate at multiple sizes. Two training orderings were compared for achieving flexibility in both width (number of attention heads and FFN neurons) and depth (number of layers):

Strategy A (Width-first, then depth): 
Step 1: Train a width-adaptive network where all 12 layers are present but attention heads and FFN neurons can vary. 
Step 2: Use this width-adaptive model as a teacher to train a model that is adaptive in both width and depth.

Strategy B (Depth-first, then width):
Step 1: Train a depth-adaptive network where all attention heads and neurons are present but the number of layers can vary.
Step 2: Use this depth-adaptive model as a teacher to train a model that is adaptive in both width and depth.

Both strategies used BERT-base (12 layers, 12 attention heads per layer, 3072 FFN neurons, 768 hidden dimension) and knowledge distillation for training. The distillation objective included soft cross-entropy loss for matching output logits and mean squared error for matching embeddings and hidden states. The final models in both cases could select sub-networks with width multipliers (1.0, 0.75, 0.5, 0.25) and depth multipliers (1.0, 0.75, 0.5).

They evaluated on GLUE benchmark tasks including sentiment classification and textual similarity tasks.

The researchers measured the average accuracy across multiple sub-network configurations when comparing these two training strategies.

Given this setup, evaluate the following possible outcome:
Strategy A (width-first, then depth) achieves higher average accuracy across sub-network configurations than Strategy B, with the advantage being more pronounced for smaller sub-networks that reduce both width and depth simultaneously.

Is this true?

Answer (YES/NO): YES